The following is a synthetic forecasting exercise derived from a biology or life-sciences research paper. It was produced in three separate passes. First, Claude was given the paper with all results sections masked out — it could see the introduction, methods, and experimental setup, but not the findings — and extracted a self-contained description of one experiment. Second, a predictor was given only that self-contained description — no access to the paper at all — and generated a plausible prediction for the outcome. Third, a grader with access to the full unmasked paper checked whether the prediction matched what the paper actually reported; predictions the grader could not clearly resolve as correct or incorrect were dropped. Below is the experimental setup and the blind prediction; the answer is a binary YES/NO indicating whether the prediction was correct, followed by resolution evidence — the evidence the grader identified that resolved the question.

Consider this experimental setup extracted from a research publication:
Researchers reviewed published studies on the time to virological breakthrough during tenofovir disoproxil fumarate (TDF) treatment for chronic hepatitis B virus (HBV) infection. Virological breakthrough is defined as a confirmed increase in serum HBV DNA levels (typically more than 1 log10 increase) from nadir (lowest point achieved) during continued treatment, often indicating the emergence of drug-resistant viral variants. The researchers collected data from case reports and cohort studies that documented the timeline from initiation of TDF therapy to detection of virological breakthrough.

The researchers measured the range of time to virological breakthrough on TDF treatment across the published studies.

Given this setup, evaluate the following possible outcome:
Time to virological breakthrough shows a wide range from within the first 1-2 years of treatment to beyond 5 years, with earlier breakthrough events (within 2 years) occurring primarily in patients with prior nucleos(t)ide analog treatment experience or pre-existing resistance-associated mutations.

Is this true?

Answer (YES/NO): NO